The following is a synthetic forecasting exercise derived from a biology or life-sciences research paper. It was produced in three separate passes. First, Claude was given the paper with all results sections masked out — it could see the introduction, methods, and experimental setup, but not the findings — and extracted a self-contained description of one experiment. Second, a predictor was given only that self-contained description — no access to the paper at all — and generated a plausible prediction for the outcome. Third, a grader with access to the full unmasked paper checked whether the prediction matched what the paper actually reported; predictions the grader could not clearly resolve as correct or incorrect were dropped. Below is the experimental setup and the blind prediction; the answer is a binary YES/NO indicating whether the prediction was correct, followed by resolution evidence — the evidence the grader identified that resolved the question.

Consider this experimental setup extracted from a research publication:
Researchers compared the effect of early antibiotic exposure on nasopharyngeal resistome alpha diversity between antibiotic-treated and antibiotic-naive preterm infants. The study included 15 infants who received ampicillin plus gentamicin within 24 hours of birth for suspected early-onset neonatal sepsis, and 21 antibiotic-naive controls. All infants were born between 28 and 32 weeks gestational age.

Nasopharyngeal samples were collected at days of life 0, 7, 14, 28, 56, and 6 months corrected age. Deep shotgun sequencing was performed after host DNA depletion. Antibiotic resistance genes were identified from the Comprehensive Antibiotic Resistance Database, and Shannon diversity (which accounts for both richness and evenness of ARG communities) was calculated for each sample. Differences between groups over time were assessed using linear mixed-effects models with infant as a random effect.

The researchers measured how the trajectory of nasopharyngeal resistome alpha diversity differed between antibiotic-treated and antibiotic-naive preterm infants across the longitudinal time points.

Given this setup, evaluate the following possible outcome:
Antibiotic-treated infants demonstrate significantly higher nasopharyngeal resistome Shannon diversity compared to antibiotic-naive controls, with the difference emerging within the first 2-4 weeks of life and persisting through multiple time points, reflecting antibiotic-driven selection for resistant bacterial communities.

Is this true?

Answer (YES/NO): NO